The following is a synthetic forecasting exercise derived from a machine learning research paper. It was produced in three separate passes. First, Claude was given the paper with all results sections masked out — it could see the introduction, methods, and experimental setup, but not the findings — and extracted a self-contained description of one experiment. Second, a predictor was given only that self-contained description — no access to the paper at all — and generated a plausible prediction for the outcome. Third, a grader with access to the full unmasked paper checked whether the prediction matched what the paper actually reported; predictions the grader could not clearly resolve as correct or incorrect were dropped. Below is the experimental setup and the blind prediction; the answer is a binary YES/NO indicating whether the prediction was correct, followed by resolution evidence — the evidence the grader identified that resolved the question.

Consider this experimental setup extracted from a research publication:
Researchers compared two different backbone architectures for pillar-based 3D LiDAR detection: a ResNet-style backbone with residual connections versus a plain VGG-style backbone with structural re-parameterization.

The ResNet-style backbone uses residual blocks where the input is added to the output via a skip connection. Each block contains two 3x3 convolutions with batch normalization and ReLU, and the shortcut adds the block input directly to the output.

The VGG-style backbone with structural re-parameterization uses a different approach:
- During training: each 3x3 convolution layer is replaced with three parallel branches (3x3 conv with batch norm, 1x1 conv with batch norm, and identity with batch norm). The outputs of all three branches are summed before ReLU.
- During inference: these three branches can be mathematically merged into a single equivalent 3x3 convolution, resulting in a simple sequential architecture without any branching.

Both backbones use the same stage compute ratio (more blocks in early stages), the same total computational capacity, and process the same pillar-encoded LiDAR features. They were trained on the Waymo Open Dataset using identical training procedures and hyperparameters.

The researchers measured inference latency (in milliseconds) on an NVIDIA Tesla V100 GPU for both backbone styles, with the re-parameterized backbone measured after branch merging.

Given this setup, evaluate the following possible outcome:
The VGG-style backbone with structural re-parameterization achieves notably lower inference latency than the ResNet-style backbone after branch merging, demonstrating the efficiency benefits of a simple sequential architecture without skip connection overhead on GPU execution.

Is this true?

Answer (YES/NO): YES